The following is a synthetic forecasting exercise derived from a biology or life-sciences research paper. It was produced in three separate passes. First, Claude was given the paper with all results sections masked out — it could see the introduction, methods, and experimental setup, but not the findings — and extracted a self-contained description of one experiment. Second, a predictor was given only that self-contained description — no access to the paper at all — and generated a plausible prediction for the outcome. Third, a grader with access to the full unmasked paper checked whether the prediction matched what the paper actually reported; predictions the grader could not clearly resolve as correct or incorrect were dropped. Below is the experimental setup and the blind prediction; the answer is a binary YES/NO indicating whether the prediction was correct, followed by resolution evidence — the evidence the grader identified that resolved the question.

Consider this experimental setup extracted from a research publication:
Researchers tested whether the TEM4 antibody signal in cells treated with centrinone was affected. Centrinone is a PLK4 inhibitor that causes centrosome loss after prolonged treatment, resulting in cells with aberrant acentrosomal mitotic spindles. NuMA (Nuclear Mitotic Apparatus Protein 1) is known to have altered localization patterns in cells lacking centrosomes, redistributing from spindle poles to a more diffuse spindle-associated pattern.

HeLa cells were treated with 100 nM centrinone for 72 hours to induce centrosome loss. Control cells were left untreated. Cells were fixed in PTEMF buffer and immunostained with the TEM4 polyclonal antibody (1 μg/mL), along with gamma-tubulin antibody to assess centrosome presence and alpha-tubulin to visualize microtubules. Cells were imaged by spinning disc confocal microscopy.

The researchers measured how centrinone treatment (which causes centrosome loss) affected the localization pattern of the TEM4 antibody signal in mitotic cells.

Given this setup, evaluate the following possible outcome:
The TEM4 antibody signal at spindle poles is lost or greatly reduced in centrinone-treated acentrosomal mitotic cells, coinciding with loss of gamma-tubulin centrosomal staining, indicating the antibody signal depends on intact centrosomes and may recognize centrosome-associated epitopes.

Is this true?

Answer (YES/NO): NO